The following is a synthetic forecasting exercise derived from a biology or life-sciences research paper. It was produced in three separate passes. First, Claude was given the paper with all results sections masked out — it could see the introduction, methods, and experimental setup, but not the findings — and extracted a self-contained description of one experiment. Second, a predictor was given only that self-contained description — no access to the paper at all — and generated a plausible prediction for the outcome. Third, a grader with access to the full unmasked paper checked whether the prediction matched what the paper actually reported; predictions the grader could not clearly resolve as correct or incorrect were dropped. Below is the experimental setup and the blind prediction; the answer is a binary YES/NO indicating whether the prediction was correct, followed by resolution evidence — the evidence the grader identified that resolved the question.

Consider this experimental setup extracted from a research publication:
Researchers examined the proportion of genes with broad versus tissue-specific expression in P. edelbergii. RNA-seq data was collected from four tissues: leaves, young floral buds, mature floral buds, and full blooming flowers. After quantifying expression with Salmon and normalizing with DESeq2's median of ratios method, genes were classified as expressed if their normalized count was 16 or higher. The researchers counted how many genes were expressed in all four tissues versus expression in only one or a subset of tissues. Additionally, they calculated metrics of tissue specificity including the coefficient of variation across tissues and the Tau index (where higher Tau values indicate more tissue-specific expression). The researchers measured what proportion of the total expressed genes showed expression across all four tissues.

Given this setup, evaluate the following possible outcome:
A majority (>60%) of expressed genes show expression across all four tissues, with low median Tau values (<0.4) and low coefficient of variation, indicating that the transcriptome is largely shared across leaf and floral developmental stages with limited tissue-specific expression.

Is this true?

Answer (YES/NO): YES